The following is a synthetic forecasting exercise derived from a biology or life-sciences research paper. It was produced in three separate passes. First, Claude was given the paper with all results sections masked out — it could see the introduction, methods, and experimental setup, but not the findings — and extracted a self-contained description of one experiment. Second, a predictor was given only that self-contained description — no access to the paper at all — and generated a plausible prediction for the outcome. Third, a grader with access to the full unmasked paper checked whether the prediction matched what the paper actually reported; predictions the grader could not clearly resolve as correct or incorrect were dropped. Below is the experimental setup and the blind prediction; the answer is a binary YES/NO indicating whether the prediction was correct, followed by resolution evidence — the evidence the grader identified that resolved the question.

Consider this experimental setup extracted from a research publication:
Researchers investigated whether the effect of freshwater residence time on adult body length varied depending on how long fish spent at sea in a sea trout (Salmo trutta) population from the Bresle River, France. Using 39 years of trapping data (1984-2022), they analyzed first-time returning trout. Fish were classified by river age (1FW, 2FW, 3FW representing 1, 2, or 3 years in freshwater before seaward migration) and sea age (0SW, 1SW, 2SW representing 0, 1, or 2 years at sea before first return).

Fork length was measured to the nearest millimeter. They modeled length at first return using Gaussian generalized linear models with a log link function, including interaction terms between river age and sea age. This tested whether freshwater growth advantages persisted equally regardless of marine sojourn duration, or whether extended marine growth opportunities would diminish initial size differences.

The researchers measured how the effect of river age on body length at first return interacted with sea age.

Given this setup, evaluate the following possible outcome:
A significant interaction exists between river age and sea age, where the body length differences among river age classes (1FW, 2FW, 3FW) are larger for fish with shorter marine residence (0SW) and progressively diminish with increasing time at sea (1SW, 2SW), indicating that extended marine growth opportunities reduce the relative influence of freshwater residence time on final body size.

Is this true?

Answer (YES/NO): YES